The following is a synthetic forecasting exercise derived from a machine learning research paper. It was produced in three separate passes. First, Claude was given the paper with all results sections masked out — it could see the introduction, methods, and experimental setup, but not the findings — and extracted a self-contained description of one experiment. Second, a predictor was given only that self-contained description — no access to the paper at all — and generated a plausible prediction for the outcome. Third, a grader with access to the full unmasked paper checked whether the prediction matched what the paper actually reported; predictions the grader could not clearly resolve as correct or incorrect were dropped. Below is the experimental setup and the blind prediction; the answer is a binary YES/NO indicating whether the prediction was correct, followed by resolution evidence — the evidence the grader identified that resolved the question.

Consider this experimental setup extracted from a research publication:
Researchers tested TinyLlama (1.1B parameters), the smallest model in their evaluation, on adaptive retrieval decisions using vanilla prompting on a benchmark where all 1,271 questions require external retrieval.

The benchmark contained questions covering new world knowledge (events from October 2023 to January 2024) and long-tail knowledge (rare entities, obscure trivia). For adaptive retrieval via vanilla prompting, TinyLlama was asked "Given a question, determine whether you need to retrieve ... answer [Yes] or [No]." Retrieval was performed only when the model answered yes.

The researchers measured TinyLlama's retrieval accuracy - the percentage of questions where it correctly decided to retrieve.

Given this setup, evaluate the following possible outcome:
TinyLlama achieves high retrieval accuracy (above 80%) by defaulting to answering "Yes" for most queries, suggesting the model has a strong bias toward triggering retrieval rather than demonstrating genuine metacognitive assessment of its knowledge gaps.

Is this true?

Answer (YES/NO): NO